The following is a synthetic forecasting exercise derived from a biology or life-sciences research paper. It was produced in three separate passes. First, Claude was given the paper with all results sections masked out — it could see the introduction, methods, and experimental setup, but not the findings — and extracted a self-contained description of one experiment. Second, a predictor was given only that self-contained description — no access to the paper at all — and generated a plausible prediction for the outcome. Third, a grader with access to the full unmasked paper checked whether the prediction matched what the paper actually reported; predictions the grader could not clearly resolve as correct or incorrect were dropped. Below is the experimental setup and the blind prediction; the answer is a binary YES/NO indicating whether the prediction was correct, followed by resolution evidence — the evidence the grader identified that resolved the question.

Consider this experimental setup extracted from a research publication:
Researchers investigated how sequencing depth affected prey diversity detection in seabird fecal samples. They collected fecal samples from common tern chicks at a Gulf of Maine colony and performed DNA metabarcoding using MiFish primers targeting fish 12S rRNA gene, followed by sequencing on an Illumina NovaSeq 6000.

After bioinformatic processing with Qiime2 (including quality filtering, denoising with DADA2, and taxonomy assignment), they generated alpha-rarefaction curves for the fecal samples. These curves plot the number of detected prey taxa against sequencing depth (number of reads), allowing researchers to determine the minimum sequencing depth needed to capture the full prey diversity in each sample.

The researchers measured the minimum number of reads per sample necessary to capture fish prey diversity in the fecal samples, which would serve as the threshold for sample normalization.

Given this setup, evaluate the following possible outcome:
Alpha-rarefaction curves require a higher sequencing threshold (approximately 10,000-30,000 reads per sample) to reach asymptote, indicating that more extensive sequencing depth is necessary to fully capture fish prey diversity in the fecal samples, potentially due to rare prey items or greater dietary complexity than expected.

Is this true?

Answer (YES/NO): NO